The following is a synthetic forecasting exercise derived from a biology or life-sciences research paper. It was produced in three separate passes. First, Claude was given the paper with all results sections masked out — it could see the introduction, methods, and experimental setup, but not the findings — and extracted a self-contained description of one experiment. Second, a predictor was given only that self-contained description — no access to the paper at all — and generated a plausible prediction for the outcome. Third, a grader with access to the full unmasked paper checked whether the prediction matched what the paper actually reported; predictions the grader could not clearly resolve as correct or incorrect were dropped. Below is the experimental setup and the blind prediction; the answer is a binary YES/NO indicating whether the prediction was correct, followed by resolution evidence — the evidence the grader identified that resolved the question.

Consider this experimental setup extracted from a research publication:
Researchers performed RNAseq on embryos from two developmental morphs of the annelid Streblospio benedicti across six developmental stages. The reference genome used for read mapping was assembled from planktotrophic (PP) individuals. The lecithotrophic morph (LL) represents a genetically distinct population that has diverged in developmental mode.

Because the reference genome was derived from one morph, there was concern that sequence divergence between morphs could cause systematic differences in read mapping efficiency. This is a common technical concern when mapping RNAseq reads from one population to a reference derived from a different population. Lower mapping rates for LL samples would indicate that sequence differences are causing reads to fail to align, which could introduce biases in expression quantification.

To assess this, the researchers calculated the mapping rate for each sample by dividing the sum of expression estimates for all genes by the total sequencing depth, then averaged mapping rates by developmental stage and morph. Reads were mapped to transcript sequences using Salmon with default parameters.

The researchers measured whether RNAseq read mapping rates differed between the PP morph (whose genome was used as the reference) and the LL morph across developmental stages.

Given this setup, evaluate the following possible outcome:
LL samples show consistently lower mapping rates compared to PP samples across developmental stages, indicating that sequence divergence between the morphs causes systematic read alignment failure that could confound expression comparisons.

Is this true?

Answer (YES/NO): NO